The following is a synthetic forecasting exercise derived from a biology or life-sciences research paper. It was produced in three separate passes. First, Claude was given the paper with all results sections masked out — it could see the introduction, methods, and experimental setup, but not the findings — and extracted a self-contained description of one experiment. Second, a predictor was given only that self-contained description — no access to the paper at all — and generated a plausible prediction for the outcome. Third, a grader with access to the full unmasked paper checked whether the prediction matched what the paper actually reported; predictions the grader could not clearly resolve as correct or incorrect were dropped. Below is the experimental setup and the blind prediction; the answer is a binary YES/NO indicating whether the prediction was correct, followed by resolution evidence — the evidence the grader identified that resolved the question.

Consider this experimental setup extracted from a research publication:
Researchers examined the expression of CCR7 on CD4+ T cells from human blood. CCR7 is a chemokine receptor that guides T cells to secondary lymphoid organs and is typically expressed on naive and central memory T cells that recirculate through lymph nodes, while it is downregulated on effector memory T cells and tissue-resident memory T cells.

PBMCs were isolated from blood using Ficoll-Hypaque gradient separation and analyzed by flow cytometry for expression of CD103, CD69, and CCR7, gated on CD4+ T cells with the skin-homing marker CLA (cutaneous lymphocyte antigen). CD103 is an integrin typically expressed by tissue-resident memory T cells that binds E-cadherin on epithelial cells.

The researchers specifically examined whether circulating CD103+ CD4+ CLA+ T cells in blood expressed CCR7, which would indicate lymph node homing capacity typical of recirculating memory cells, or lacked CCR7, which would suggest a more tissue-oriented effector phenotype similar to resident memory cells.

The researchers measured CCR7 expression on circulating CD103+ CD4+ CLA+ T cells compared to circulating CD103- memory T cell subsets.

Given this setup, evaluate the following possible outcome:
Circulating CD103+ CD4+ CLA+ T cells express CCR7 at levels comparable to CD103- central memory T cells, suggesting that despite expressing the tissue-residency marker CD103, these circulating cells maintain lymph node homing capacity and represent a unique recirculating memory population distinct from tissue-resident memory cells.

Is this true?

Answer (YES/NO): NO